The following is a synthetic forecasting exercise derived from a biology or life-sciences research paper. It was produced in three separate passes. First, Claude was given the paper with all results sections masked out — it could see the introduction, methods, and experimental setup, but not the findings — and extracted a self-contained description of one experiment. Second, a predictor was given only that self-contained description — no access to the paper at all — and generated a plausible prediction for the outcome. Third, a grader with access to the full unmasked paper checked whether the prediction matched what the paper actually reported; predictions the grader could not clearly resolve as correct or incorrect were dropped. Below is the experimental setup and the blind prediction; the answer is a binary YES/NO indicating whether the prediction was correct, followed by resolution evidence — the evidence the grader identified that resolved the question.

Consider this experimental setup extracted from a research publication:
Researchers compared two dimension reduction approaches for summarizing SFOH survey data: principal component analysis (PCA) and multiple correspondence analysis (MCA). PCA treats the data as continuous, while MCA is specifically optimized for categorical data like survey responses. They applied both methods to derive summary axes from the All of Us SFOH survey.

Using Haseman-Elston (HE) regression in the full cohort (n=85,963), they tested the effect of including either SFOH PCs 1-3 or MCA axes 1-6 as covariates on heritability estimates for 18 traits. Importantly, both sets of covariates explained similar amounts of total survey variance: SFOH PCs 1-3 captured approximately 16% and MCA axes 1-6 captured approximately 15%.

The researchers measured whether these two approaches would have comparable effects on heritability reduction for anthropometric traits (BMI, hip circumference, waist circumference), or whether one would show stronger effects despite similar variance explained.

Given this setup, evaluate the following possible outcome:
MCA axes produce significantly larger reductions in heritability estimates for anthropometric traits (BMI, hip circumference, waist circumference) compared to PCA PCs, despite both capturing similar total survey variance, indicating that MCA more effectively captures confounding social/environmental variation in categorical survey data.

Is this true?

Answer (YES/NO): YES